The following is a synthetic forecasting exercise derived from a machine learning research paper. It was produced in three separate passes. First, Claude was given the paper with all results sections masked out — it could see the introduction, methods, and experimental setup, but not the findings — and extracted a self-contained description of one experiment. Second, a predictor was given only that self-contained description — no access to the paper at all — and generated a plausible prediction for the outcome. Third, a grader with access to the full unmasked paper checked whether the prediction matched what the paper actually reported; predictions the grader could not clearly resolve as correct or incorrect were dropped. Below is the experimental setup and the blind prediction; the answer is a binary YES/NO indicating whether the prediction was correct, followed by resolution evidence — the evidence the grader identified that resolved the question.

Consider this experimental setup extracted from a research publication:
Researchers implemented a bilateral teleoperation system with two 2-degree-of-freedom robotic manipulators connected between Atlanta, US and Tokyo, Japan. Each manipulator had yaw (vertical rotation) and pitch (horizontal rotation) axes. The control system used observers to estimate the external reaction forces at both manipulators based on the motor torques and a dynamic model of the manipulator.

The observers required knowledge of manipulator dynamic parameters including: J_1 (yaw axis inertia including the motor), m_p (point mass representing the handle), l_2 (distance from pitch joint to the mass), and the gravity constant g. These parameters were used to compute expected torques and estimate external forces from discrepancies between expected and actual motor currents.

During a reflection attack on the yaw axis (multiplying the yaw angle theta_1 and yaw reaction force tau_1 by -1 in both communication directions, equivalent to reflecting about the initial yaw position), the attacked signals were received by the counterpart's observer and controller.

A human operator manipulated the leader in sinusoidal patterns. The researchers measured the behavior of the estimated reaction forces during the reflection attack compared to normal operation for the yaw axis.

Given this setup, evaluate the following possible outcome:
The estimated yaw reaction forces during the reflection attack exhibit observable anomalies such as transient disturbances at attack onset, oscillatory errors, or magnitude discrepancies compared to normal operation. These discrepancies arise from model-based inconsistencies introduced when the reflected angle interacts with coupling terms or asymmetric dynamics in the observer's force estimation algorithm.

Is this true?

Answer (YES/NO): NO